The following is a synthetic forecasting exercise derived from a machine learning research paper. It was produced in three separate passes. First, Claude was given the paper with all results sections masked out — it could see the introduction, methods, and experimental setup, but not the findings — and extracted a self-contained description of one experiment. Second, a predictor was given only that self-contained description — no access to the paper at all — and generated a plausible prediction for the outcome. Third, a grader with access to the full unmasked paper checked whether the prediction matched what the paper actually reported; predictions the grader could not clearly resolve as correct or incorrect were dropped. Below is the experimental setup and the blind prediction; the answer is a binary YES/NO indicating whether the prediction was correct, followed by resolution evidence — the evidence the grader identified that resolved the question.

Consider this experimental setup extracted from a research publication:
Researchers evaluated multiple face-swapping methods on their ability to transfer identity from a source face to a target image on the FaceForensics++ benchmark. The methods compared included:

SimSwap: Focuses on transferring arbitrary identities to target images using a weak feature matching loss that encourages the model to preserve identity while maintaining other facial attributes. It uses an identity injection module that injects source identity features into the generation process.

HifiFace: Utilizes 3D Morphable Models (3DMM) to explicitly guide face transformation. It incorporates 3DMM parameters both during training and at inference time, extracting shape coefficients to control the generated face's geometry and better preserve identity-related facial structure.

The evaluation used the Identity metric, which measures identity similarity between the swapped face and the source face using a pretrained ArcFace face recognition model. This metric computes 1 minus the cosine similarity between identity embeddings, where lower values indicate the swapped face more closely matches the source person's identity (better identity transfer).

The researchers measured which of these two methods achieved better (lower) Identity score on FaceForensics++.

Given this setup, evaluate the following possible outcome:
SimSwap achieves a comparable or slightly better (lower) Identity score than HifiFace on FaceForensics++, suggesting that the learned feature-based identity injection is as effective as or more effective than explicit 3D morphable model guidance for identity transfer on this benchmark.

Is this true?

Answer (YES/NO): YES